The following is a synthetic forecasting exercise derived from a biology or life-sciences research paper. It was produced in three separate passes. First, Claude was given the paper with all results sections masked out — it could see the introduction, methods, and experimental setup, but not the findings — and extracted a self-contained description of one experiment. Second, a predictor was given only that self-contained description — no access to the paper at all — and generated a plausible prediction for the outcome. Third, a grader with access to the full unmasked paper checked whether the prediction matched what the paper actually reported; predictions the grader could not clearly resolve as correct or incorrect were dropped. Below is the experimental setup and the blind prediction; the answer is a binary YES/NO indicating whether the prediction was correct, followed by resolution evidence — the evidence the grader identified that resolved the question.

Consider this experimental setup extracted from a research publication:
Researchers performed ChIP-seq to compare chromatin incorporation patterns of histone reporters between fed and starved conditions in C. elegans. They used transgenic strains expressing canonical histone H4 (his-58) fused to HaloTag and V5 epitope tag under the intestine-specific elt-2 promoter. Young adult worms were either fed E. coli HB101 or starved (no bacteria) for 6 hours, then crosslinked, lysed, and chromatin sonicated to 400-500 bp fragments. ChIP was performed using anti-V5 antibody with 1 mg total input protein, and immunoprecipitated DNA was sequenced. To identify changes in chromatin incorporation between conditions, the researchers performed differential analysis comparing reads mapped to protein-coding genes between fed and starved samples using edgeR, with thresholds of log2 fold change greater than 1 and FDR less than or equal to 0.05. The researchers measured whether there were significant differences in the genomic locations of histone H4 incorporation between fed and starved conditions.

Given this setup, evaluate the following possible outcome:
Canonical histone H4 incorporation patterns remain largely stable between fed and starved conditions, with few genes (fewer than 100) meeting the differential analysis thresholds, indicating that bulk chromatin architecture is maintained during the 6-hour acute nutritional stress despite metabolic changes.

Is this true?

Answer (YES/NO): NO